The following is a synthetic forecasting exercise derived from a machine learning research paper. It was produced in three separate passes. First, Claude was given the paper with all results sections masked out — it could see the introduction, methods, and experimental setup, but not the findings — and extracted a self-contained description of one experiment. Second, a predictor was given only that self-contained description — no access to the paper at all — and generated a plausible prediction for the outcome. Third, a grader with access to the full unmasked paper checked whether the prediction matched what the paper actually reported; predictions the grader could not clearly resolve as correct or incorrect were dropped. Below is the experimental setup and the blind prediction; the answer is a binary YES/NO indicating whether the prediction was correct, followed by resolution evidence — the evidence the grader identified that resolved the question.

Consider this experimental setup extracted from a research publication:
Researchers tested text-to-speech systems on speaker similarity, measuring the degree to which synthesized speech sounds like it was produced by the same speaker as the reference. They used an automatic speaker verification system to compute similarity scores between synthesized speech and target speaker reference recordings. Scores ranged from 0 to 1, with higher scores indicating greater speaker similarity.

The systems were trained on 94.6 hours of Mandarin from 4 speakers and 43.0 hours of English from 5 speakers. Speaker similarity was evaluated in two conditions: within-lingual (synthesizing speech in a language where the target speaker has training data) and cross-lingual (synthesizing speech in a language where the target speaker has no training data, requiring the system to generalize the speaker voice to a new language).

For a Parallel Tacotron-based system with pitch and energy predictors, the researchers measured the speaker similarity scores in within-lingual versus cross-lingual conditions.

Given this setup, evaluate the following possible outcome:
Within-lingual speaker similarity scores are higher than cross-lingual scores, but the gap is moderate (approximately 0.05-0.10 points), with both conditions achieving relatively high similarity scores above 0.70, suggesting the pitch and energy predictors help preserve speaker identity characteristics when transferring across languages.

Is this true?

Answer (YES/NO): YES